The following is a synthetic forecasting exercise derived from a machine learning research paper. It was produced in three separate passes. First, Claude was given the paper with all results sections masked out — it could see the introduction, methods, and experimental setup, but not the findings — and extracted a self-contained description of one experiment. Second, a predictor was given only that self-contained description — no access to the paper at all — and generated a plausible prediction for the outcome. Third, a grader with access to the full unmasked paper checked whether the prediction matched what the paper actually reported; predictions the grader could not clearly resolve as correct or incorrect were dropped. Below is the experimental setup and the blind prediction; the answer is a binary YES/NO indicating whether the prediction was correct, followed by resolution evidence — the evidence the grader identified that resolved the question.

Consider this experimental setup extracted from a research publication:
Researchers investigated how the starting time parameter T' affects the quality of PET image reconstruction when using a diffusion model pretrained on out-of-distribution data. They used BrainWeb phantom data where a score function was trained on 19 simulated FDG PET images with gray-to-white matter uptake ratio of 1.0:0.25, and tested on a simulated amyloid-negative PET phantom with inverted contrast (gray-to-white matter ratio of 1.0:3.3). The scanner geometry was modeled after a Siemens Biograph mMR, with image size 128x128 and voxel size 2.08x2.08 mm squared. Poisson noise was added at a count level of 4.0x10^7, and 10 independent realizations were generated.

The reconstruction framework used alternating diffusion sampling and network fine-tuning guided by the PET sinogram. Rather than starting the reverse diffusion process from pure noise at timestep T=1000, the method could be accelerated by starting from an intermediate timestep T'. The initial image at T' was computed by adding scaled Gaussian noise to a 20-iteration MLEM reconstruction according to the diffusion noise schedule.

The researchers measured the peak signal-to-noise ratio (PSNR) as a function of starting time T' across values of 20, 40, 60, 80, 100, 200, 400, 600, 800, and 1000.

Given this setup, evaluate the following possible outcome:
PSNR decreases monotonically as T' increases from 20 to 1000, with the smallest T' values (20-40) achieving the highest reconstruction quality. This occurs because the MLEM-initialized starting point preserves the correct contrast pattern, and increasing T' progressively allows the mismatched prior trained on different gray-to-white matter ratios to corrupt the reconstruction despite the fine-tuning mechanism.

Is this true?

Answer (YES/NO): NO